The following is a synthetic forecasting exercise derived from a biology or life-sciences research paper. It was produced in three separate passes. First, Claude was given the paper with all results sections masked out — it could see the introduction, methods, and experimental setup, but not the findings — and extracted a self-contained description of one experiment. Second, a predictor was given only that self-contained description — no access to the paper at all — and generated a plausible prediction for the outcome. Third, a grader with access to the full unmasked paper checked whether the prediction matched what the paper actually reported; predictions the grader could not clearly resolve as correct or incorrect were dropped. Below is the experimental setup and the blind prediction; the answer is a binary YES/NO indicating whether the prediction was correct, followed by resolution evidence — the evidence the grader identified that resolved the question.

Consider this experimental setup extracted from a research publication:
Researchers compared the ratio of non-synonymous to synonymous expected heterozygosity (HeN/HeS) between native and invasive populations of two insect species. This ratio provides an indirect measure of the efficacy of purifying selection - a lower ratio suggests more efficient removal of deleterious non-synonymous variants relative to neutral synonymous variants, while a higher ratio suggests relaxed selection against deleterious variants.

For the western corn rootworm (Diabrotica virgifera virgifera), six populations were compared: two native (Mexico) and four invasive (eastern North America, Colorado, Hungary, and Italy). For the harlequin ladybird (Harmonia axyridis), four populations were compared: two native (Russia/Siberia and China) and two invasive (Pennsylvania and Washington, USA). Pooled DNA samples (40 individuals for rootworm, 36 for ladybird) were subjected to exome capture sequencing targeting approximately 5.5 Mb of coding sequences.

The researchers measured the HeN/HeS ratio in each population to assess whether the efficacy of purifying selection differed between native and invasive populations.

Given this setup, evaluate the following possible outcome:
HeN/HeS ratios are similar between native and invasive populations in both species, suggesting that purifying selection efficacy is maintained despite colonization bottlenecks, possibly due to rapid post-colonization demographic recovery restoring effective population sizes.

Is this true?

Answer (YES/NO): NO